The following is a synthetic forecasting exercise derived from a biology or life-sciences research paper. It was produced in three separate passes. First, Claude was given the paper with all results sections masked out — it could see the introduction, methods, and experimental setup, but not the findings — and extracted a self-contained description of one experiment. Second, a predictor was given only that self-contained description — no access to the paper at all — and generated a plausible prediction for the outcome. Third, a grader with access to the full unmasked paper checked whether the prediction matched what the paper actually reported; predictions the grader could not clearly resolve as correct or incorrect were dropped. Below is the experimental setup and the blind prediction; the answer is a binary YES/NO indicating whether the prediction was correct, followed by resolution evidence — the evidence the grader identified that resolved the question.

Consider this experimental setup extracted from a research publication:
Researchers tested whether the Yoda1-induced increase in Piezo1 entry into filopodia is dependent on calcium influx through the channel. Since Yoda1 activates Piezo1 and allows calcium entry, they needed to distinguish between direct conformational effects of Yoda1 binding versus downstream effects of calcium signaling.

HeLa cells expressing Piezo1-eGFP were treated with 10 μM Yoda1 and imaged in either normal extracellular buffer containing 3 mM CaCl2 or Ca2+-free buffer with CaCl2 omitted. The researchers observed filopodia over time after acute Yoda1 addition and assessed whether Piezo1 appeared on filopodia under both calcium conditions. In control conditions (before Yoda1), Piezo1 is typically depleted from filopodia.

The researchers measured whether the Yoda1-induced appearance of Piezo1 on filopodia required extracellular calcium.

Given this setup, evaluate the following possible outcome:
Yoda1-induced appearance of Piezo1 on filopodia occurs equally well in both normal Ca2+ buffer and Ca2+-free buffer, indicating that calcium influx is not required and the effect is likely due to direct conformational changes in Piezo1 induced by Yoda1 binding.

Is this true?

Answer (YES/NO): YES